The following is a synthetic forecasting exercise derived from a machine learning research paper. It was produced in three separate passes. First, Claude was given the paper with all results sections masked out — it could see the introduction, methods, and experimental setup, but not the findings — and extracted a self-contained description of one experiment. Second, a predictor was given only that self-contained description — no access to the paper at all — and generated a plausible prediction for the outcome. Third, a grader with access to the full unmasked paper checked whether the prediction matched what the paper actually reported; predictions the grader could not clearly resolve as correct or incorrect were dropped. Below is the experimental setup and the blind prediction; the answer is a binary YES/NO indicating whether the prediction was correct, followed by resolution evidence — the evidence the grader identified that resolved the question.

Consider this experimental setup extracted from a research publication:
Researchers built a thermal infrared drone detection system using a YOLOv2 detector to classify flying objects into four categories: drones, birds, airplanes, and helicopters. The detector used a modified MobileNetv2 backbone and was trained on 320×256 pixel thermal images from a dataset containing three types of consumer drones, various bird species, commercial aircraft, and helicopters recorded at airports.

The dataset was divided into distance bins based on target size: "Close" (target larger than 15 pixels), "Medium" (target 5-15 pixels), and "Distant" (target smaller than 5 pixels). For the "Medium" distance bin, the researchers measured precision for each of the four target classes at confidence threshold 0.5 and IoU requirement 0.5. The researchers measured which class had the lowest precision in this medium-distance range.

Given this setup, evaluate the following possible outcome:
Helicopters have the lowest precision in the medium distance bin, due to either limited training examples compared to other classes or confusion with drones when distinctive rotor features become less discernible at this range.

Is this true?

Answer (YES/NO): NO